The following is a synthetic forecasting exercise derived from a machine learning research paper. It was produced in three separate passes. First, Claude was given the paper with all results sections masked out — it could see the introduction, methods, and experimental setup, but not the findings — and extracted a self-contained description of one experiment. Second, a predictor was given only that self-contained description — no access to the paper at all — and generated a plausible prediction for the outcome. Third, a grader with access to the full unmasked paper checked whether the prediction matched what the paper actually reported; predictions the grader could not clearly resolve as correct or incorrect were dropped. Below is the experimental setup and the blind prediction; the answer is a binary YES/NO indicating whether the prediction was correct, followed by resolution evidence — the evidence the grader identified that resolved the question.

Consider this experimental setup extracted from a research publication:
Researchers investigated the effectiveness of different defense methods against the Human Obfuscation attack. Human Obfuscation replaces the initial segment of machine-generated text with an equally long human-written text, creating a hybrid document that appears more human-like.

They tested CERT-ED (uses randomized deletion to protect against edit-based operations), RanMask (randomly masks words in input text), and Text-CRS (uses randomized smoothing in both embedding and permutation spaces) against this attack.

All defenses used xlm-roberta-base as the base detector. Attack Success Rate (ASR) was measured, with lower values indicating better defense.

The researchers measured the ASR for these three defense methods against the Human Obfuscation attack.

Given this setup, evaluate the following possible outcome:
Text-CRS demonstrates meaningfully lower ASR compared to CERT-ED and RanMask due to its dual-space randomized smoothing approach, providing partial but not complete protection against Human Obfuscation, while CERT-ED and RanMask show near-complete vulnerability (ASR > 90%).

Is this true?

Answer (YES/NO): NO